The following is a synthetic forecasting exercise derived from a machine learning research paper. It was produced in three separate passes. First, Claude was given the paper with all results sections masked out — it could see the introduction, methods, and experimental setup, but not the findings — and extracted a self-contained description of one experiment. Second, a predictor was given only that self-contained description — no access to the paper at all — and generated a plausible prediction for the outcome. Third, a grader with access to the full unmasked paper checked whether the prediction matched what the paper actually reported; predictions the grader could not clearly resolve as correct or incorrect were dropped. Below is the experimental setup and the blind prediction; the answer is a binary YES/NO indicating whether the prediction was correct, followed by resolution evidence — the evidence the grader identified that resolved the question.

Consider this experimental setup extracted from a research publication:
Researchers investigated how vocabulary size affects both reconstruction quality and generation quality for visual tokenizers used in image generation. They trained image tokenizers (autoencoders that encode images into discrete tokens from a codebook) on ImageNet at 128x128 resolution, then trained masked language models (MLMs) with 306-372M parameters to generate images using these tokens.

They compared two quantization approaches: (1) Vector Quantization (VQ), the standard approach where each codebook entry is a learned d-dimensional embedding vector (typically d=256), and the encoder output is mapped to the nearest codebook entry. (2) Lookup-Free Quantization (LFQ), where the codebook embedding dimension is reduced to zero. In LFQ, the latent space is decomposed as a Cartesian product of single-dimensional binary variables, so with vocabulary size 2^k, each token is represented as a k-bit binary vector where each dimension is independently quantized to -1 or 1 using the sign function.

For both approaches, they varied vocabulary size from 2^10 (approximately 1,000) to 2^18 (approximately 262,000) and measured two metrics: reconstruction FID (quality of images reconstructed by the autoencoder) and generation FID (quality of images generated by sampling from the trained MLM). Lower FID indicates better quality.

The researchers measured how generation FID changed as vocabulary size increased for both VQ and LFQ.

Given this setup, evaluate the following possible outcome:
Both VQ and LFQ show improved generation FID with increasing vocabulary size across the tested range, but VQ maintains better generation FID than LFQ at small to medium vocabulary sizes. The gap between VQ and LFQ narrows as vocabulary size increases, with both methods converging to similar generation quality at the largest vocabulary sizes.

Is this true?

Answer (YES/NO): NO